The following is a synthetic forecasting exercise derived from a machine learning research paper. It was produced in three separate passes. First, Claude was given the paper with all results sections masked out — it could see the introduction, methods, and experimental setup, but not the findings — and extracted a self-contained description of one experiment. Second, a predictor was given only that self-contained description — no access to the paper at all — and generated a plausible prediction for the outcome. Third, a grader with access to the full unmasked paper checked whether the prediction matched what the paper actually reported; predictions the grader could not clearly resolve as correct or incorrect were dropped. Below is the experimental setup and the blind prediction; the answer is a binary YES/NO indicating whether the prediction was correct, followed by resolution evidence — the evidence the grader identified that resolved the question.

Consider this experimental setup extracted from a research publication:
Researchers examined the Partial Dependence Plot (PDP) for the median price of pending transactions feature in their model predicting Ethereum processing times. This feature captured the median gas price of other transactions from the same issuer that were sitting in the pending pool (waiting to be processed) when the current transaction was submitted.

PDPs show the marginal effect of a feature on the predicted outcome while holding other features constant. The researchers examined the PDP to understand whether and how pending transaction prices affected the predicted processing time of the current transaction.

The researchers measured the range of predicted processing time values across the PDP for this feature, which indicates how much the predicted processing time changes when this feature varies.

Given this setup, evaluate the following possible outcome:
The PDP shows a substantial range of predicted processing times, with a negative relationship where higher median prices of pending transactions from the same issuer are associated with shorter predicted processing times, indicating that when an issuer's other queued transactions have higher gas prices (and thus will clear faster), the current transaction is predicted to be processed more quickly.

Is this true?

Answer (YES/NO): NO